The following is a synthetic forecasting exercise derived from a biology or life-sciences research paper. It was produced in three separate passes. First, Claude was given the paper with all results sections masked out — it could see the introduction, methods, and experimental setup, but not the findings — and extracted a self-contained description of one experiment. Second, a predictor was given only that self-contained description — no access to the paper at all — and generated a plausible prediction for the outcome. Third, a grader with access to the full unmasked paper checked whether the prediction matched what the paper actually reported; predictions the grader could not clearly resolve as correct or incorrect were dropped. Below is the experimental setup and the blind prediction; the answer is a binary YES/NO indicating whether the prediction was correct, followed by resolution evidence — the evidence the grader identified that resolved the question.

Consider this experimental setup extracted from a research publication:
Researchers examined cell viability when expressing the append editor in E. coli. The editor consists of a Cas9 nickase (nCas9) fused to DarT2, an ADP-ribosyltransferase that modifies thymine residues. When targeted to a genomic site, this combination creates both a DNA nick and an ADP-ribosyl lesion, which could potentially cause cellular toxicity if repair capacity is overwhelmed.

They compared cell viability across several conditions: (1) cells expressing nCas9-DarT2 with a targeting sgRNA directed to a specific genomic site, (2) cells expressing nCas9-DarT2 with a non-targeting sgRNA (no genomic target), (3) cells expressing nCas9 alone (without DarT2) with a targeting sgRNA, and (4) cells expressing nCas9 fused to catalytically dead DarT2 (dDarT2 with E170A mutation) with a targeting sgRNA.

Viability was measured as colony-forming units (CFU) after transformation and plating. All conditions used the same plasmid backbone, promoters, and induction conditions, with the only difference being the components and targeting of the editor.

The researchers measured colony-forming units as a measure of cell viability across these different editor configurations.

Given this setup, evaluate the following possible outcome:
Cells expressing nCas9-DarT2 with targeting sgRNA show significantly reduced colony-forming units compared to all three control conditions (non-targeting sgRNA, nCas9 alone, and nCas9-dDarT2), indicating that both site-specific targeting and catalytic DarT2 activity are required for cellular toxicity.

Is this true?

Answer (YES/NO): NO